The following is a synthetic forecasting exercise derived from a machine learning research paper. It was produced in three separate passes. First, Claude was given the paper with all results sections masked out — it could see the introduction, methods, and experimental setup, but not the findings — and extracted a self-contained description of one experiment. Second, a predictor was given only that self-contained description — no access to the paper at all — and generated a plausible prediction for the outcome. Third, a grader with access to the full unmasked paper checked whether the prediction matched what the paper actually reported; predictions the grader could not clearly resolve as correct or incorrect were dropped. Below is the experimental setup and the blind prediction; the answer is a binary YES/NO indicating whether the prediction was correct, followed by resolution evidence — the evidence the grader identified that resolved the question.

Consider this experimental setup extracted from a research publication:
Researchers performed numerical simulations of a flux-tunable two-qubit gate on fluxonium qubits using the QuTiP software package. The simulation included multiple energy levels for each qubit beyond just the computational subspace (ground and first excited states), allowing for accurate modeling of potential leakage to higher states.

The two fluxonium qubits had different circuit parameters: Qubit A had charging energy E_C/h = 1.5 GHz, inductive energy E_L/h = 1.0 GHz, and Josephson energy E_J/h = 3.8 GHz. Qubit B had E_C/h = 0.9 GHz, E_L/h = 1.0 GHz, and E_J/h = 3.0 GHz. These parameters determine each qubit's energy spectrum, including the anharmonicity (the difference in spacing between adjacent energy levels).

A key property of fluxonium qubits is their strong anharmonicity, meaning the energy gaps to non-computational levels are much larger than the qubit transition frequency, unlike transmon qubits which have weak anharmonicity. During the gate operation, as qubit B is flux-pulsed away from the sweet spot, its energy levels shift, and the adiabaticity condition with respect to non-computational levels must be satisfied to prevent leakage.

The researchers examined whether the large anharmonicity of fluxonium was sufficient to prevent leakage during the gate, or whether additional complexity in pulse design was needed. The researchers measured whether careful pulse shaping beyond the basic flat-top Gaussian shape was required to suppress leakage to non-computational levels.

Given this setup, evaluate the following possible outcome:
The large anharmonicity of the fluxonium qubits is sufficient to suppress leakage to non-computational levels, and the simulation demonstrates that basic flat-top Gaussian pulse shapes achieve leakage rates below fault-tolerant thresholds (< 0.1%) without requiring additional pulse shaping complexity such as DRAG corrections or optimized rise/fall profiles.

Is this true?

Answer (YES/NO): YES